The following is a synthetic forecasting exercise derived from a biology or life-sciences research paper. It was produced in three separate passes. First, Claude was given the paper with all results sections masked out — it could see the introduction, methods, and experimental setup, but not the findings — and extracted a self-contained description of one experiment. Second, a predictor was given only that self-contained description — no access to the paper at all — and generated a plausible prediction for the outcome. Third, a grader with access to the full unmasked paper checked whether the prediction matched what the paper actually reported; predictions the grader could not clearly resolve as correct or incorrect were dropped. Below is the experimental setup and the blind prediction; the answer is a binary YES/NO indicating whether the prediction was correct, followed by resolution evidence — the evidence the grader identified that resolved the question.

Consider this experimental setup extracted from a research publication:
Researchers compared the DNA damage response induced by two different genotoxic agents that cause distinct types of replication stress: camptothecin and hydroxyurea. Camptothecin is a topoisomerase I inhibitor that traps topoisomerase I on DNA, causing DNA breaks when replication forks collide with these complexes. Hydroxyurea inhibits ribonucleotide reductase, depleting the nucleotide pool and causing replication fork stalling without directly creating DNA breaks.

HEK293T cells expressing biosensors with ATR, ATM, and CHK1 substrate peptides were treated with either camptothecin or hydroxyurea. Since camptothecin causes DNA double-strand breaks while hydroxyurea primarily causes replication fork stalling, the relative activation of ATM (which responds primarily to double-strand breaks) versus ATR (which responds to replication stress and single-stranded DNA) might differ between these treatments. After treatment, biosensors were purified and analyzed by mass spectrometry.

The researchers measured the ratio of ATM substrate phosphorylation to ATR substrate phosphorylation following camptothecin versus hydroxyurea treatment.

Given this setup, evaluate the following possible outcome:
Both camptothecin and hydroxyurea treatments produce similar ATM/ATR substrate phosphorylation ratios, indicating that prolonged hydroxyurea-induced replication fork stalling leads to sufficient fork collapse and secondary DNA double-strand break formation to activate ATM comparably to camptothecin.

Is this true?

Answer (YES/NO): NO